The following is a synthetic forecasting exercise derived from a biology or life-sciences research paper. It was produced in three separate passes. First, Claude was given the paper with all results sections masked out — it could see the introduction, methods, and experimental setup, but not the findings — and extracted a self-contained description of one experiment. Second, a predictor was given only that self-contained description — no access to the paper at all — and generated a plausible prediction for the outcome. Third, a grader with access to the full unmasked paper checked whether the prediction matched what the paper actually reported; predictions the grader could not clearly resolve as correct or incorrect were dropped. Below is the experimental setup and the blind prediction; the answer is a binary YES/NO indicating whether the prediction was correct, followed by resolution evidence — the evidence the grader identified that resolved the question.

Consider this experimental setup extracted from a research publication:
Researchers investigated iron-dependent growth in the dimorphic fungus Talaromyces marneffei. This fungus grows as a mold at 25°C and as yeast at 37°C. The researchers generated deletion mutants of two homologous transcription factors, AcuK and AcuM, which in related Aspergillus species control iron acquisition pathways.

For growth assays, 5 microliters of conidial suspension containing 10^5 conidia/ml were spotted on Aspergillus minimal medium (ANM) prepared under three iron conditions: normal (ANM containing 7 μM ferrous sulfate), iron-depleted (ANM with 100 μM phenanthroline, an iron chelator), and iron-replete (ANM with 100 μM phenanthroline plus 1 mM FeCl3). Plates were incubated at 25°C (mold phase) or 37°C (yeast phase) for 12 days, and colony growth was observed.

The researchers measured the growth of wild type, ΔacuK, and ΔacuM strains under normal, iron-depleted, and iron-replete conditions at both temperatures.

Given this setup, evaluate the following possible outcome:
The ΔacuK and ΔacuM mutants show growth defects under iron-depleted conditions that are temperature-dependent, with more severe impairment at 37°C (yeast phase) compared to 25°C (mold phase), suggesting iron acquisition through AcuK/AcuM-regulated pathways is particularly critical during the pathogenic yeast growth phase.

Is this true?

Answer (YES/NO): NO